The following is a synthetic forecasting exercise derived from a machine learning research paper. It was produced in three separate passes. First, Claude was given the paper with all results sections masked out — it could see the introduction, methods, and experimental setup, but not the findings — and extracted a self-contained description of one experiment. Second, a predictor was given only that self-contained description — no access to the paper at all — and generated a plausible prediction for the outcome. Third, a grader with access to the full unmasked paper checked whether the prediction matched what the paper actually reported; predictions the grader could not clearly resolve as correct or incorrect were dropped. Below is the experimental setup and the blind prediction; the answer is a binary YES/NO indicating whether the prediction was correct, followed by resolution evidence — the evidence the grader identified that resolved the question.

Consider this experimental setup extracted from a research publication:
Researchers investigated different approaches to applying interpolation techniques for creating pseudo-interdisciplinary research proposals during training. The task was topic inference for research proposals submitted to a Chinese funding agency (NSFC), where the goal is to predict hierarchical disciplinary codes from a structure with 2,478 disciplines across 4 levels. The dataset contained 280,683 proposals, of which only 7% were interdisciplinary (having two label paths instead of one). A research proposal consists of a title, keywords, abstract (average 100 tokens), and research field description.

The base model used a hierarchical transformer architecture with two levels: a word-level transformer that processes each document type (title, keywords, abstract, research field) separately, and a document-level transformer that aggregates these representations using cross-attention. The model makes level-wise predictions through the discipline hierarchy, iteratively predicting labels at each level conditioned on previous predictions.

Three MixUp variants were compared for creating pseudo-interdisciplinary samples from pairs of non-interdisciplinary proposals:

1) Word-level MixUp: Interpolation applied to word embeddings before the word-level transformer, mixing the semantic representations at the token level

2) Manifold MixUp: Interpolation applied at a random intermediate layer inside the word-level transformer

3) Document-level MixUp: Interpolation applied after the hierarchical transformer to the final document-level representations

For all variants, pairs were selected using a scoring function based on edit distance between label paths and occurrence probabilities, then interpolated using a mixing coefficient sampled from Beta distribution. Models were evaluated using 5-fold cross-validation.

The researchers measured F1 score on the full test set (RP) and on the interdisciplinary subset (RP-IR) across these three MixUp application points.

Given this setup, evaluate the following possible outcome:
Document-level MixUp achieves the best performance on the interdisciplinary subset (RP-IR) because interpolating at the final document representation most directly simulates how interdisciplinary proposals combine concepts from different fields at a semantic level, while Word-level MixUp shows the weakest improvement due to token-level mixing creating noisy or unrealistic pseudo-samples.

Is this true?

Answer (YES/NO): NO